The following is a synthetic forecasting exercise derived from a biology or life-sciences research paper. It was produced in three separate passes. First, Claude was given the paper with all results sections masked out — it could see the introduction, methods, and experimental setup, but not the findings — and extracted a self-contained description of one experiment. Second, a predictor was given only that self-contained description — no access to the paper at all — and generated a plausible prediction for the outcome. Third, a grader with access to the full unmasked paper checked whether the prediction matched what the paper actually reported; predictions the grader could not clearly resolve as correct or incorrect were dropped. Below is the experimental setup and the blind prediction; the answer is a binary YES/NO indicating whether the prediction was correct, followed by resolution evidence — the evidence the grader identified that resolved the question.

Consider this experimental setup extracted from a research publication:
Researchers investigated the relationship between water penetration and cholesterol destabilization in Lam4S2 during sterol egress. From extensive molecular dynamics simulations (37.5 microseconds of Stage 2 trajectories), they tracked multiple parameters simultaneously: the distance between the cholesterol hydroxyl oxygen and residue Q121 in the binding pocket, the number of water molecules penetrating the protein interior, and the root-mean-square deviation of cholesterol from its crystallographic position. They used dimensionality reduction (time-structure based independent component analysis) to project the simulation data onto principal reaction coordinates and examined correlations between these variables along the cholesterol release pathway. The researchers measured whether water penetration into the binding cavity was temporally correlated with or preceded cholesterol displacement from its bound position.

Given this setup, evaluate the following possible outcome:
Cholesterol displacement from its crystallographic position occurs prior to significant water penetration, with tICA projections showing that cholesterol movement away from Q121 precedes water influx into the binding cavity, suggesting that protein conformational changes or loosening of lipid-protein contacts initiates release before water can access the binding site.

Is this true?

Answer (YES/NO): NO